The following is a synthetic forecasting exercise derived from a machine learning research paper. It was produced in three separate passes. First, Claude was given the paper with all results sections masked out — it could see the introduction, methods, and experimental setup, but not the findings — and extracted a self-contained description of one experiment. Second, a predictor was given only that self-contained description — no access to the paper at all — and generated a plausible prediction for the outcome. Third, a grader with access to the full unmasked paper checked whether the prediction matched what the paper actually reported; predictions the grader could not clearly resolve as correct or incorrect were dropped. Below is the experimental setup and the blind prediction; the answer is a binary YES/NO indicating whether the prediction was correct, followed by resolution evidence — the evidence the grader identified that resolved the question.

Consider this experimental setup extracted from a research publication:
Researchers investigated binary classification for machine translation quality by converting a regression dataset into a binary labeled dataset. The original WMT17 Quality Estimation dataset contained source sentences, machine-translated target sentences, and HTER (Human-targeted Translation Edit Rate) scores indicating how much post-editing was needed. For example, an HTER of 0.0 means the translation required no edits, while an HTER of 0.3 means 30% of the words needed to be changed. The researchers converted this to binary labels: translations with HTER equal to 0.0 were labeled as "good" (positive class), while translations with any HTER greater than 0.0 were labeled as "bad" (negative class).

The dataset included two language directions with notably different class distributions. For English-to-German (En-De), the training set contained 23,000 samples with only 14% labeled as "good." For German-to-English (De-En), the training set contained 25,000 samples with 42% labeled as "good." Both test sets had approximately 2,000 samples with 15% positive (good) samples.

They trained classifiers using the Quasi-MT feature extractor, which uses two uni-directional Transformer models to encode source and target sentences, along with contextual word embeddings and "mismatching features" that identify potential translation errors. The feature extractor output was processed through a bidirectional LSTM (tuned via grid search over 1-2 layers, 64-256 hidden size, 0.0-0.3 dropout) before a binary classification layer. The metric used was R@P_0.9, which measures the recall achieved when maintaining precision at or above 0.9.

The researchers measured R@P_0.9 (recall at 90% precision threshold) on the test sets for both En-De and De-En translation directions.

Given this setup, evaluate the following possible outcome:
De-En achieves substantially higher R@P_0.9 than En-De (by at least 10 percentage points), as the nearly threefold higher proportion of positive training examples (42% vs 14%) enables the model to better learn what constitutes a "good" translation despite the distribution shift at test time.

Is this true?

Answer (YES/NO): YES